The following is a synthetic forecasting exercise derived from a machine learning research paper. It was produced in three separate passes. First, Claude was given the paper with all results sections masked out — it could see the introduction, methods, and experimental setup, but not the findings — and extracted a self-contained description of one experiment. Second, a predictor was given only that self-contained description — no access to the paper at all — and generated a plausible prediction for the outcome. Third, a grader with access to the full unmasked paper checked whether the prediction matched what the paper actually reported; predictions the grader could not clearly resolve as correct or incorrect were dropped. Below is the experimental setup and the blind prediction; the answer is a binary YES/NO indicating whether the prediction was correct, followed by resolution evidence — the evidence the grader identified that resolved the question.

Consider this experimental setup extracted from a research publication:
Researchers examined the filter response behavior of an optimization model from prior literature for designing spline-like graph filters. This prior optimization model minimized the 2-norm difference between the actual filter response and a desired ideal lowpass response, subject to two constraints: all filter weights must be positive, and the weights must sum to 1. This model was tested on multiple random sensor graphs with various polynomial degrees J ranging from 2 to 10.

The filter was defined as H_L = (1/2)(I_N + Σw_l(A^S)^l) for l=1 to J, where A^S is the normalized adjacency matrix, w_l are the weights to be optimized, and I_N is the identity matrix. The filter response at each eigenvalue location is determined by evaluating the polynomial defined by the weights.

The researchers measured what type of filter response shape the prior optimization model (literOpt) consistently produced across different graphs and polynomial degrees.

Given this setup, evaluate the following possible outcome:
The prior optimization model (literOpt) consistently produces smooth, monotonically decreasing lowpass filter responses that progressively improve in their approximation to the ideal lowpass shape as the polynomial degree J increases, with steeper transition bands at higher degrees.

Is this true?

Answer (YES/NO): NO